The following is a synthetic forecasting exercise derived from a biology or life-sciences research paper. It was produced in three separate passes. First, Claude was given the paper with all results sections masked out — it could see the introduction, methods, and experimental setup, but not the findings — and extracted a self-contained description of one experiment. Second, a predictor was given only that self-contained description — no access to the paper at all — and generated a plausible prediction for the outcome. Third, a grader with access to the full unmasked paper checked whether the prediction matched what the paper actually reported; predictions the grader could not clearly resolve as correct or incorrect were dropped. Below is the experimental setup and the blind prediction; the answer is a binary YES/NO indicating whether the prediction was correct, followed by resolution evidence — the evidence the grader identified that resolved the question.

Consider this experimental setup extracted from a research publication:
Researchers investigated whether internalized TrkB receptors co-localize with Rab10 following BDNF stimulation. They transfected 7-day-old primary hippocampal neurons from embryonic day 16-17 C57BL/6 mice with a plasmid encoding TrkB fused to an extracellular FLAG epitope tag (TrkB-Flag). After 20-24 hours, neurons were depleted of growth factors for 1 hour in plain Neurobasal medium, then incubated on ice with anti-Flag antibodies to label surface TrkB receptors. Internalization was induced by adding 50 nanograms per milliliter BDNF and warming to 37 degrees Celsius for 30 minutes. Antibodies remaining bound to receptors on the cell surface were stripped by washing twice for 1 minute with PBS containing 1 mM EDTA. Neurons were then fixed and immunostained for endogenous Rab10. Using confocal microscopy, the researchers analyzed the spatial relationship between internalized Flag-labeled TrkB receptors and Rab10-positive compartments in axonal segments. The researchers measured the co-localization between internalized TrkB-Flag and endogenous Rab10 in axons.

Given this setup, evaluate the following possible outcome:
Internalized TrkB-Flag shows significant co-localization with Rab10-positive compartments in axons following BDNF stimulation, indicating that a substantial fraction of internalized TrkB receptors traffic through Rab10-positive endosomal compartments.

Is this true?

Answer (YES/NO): NO